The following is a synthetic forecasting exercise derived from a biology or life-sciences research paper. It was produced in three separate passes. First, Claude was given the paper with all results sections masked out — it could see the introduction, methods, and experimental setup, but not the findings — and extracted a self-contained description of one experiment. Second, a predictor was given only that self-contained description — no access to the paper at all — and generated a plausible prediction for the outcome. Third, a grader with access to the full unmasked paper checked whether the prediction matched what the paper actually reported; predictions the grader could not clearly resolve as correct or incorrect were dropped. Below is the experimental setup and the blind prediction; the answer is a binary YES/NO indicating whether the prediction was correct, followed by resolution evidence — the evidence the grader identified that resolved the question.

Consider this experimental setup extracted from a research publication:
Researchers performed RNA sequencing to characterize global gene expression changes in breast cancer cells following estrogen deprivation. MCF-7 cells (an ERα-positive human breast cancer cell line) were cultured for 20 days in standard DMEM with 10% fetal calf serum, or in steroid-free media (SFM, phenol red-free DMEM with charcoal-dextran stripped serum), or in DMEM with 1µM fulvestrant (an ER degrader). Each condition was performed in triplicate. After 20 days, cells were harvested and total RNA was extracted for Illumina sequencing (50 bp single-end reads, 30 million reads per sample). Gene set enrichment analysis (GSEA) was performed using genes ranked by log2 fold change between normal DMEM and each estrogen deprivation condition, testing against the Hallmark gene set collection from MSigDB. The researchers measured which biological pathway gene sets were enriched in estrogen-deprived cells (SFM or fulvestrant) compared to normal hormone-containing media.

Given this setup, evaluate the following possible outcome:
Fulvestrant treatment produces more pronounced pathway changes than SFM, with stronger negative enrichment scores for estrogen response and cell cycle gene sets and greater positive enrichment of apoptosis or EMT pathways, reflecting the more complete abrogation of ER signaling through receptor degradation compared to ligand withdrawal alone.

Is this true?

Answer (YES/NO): NO